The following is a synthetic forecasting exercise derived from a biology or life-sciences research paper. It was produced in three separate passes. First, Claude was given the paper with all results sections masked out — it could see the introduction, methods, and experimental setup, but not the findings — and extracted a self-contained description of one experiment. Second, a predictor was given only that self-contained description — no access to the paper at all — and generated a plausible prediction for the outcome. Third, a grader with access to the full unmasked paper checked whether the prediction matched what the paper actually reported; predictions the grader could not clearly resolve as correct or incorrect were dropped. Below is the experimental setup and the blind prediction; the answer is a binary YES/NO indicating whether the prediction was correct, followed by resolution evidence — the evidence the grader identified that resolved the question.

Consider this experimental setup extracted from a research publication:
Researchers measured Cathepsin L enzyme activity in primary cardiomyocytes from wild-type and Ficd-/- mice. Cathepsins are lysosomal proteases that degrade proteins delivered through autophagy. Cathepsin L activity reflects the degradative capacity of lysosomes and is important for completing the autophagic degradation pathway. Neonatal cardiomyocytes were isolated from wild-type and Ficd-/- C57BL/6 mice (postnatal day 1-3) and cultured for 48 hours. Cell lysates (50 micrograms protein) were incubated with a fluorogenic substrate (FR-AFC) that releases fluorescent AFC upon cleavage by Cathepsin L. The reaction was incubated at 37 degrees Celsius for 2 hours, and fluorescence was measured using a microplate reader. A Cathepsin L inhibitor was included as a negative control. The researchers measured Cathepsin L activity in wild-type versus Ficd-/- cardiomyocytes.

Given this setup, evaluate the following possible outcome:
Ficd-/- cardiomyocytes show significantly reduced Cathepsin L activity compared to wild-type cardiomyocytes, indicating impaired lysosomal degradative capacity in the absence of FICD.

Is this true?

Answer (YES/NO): NO